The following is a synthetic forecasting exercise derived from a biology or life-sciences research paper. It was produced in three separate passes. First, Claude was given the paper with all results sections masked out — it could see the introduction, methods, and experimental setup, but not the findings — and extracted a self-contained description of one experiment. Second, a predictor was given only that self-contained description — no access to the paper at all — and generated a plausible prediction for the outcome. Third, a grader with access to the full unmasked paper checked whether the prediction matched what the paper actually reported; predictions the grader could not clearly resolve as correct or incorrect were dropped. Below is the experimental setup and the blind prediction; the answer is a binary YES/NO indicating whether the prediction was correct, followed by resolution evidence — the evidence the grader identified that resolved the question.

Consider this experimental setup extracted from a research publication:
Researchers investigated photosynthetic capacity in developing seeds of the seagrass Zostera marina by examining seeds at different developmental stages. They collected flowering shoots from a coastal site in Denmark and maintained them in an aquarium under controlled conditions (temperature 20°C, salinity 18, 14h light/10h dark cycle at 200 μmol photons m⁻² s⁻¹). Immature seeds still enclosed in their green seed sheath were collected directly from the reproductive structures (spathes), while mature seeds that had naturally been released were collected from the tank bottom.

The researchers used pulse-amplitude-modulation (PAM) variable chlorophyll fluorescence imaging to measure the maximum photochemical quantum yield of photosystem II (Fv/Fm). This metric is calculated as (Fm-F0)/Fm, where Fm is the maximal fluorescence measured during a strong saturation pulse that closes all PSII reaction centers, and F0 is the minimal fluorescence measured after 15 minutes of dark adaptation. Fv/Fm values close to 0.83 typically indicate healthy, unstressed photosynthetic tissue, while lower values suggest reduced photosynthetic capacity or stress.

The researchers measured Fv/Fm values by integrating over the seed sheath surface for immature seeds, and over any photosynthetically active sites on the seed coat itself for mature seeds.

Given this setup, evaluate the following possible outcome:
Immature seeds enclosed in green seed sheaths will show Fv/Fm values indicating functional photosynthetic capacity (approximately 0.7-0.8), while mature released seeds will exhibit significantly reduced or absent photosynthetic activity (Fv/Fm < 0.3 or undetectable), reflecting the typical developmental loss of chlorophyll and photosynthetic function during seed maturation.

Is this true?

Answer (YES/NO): NO